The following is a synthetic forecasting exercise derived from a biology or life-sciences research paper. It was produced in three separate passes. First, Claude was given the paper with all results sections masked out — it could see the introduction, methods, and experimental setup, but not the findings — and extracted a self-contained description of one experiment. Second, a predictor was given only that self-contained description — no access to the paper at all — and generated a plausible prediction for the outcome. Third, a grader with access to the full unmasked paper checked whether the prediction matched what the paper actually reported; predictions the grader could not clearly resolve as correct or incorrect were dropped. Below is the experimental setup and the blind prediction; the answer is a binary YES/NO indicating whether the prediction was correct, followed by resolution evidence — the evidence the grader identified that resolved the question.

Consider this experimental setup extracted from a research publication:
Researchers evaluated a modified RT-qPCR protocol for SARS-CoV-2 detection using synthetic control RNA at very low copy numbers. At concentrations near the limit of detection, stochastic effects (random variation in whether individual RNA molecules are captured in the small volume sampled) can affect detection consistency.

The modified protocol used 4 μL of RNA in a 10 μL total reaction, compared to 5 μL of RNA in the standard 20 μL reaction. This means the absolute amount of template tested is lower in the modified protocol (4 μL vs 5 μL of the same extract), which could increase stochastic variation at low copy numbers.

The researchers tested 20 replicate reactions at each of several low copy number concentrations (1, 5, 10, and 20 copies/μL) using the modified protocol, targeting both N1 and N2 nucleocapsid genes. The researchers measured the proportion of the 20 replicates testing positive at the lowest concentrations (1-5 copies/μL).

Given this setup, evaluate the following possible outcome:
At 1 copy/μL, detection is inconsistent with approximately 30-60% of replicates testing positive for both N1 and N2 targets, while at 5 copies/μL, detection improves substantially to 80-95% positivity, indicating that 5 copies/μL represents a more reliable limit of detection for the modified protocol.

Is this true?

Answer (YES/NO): NO